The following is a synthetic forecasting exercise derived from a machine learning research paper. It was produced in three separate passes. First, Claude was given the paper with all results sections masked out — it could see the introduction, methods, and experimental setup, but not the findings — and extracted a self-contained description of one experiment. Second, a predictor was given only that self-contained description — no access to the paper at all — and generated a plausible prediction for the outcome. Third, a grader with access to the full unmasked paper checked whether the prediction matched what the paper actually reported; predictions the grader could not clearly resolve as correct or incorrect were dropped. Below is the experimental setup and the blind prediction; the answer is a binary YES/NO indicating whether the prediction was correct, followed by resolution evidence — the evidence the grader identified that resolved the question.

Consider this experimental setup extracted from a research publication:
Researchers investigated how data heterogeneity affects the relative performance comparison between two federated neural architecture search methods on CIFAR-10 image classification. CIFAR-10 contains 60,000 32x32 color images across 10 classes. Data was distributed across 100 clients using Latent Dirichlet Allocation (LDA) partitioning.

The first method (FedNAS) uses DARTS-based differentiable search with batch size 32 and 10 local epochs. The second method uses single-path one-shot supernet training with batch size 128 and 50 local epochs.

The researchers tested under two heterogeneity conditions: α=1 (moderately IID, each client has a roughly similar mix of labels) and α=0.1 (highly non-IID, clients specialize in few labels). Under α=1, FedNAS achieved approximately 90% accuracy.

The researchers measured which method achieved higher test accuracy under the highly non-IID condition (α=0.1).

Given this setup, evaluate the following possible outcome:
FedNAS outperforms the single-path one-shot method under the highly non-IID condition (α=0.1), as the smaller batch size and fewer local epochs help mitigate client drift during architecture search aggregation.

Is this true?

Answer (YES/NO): NO